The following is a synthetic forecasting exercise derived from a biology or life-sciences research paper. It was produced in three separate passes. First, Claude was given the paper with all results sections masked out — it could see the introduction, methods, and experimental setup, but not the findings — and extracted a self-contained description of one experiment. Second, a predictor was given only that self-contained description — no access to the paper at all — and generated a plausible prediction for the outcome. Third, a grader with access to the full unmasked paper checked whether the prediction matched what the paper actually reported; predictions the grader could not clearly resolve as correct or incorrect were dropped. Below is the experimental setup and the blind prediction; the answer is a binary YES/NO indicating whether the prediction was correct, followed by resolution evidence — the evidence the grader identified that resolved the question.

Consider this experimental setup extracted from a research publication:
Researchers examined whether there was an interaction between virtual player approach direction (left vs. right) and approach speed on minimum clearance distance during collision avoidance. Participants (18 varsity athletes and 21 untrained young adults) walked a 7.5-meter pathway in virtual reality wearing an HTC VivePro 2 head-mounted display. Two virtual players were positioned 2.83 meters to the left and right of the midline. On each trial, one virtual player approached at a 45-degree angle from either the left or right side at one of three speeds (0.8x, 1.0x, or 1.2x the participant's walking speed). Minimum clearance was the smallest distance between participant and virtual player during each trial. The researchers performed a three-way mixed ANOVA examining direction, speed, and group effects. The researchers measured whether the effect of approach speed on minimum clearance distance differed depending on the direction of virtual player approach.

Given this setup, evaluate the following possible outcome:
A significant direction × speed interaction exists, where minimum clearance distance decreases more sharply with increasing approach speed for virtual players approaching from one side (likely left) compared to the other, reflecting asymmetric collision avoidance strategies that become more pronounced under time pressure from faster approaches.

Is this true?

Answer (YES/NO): NO